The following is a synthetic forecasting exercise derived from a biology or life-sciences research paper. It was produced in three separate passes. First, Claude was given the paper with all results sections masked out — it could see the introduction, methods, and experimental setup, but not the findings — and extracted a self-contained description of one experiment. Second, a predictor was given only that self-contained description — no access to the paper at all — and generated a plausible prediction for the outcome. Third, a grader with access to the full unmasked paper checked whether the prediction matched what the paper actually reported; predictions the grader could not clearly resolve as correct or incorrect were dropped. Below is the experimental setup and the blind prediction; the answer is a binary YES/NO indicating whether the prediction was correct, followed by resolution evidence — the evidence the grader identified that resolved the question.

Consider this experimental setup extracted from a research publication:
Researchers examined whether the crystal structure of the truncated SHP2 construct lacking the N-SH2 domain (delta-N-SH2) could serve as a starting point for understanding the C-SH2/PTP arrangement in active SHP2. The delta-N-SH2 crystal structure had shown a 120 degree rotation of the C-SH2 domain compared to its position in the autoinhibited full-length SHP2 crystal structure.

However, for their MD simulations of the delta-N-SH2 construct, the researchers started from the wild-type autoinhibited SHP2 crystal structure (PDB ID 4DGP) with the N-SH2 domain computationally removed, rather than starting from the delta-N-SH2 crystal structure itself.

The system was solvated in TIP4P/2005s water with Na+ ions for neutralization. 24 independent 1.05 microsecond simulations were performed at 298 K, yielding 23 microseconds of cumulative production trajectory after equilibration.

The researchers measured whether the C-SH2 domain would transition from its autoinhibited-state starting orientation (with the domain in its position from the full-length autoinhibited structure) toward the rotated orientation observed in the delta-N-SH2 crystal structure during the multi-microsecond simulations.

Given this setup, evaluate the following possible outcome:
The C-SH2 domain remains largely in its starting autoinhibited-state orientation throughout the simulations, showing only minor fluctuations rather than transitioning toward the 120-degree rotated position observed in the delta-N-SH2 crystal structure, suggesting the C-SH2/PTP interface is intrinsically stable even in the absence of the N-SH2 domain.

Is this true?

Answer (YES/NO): NO